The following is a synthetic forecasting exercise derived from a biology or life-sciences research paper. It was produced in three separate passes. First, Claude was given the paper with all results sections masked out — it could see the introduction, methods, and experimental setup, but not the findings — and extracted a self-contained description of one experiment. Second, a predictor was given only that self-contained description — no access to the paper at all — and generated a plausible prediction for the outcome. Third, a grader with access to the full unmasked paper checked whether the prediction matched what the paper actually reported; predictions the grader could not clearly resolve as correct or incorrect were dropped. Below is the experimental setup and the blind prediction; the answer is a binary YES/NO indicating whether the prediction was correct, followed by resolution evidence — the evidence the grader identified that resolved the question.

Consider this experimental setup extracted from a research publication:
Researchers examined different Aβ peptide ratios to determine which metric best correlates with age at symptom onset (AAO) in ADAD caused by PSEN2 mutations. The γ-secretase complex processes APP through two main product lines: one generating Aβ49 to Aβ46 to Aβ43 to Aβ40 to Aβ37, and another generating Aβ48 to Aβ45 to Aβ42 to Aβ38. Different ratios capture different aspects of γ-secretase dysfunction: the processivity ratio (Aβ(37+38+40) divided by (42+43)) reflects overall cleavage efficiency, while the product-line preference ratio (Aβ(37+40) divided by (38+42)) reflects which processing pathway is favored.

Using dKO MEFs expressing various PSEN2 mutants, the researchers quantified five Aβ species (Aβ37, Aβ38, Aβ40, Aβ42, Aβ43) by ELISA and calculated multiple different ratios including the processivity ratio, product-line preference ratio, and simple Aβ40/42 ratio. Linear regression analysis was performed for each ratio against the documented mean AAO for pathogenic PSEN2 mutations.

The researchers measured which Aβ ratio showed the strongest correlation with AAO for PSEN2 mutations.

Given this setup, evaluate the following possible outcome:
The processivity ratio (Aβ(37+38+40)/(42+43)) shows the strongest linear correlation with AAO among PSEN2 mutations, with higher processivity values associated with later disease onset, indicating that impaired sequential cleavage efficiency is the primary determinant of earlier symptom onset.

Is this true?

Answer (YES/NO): YES